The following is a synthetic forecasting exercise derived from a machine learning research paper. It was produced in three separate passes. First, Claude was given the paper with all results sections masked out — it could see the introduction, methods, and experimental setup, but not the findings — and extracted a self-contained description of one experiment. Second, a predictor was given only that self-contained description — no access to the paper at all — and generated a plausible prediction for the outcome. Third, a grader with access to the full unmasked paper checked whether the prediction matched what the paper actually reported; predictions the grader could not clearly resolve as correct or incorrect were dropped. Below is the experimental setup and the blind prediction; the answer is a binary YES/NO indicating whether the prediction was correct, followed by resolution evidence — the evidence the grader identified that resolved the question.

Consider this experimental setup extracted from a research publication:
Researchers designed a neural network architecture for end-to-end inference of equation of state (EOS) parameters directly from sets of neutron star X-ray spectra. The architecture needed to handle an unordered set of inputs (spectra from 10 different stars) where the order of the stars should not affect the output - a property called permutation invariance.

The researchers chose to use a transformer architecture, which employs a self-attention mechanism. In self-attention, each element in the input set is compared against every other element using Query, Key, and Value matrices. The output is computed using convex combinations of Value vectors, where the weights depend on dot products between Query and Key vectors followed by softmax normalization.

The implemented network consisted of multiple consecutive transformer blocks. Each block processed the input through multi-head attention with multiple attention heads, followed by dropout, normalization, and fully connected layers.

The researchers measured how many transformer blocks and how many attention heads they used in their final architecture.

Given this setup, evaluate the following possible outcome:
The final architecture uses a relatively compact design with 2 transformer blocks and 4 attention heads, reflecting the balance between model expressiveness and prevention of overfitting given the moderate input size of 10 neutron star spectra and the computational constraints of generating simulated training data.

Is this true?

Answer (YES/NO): NO